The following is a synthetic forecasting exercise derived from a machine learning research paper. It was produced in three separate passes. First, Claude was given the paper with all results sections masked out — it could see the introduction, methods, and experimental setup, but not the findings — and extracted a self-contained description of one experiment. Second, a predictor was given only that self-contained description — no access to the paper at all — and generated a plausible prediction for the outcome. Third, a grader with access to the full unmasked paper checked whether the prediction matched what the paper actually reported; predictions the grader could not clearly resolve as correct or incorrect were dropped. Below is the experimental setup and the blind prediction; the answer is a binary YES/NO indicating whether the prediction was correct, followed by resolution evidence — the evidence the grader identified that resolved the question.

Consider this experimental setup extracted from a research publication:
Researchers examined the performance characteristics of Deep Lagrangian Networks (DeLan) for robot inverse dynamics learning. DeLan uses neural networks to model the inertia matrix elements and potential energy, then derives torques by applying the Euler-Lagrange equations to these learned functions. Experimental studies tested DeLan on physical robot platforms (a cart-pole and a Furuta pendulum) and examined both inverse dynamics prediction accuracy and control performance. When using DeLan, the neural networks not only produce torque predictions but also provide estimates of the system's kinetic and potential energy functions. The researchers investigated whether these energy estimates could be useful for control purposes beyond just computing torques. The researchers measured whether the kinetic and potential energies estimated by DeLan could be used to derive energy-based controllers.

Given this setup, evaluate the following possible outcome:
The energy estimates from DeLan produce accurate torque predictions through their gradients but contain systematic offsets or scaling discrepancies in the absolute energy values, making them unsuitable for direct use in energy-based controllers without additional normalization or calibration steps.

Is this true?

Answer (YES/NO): NO